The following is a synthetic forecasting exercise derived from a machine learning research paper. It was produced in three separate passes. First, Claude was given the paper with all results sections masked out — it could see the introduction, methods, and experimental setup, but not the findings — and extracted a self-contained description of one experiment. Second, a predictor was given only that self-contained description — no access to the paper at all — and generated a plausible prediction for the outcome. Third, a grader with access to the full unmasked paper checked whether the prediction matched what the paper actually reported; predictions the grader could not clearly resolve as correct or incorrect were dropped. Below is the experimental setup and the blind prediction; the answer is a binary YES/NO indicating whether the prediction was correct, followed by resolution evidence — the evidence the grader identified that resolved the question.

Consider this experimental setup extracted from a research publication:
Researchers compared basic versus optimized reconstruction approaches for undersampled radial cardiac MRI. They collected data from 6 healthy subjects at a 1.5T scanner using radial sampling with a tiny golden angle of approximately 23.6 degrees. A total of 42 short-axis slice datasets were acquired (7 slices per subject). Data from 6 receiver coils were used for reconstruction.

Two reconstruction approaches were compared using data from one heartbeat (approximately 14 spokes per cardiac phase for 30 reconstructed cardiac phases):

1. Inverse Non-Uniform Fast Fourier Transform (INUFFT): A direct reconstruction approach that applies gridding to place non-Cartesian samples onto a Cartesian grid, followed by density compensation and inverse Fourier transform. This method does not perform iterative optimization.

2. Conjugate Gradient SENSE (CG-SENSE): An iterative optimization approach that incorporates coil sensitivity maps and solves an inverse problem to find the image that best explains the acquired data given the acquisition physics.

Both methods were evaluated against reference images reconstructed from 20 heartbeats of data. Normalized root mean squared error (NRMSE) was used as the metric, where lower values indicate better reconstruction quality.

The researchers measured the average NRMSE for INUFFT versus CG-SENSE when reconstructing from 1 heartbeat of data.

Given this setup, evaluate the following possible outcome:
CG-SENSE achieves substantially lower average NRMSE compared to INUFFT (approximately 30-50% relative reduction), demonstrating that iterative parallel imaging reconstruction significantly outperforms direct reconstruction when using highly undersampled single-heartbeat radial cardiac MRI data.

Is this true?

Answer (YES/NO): YES